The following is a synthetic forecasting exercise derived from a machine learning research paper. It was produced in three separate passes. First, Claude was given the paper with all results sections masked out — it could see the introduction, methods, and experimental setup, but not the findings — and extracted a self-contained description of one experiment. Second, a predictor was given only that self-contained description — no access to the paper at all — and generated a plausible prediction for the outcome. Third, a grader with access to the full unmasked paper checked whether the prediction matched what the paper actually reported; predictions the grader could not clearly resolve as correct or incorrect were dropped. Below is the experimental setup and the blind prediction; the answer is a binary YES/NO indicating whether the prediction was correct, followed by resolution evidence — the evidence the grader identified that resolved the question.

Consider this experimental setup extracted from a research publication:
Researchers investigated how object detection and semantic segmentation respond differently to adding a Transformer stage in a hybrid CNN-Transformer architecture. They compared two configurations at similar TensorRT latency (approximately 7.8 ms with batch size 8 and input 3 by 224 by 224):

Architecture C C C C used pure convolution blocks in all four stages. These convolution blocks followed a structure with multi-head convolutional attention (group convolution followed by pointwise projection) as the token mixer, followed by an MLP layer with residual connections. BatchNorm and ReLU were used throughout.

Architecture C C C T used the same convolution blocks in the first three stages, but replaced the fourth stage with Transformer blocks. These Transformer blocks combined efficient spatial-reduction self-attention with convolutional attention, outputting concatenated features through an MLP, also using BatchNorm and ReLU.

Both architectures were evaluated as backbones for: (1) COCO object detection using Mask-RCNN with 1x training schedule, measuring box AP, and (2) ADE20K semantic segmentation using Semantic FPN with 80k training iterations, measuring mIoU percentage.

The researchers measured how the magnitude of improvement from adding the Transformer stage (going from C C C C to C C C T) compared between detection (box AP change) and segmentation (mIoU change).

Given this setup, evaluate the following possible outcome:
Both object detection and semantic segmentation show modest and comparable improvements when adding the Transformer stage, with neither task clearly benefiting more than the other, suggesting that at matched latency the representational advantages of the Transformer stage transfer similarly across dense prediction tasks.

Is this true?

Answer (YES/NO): NO